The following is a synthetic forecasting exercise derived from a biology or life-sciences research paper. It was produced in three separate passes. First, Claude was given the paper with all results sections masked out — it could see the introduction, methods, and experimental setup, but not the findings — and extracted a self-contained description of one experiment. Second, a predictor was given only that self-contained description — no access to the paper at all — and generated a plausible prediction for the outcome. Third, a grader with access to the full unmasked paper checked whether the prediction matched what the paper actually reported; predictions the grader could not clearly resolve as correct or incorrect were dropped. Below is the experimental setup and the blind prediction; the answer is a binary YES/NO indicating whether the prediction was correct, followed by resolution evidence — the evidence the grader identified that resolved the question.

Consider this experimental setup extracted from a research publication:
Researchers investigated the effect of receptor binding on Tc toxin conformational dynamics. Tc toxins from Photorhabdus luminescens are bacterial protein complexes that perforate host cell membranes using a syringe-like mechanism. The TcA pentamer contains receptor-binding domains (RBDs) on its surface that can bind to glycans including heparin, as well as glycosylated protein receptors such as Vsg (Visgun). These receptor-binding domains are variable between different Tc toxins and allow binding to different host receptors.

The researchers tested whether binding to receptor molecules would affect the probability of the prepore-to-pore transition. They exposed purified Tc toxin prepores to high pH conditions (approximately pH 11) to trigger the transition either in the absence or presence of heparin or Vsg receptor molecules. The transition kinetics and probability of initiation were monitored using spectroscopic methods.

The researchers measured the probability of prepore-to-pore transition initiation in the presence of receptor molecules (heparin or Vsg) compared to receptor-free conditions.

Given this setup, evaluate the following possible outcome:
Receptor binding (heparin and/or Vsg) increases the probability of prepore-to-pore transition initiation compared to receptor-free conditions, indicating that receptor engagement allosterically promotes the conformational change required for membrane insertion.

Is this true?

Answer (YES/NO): YES